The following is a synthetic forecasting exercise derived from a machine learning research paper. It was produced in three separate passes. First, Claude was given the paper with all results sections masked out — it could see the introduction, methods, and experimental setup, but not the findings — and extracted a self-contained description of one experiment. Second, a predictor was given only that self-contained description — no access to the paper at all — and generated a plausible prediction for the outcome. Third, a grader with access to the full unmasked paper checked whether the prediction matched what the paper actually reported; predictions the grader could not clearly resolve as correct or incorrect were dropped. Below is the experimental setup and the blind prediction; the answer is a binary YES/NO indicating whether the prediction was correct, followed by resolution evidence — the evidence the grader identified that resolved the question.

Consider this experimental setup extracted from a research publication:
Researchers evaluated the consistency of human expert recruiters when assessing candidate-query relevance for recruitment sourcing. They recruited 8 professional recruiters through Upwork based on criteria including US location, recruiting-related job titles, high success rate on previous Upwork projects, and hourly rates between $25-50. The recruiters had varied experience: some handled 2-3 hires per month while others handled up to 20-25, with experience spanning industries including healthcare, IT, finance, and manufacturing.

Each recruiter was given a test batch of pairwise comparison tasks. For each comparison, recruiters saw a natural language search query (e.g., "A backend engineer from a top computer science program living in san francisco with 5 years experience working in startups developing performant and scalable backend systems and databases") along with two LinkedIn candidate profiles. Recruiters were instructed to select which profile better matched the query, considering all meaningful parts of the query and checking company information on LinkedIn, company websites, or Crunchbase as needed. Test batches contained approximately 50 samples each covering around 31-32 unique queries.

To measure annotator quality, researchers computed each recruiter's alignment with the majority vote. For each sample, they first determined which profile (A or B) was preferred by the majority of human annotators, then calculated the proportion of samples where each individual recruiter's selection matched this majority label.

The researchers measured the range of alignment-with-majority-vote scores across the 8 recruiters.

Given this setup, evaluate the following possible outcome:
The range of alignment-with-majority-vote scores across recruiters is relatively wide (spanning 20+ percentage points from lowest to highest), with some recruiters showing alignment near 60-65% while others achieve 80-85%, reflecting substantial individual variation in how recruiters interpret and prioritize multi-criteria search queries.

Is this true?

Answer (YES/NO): NO